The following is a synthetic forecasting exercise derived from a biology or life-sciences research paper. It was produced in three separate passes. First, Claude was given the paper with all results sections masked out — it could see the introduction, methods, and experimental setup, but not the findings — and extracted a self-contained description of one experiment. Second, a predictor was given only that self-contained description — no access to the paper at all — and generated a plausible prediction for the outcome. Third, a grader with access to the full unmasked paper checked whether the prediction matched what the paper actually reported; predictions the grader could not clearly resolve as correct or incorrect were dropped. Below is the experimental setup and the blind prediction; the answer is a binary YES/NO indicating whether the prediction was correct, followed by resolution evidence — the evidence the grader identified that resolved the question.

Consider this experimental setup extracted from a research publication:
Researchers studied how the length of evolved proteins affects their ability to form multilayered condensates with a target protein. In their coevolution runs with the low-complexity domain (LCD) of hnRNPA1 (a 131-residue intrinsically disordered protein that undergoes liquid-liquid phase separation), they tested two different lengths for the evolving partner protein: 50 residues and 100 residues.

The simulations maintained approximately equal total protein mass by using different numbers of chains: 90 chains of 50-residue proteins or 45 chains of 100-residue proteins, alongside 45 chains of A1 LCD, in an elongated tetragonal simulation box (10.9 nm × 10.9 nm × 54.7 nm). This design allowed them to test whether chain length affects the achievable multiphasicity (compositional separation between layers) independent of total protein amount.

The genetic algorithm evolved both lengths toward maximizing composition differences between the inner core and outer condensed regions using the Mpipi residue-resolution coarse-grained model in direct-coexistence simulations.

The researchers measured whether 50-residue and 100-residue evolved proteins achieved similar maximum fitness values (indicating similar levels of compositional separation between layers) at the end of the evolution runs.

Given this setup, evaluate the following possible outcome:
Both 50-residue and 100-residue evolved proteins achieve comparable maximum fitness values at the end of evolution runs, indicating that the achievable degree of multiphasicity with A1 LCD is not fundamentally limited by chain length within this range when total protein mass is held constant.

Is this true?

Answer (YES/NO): NO